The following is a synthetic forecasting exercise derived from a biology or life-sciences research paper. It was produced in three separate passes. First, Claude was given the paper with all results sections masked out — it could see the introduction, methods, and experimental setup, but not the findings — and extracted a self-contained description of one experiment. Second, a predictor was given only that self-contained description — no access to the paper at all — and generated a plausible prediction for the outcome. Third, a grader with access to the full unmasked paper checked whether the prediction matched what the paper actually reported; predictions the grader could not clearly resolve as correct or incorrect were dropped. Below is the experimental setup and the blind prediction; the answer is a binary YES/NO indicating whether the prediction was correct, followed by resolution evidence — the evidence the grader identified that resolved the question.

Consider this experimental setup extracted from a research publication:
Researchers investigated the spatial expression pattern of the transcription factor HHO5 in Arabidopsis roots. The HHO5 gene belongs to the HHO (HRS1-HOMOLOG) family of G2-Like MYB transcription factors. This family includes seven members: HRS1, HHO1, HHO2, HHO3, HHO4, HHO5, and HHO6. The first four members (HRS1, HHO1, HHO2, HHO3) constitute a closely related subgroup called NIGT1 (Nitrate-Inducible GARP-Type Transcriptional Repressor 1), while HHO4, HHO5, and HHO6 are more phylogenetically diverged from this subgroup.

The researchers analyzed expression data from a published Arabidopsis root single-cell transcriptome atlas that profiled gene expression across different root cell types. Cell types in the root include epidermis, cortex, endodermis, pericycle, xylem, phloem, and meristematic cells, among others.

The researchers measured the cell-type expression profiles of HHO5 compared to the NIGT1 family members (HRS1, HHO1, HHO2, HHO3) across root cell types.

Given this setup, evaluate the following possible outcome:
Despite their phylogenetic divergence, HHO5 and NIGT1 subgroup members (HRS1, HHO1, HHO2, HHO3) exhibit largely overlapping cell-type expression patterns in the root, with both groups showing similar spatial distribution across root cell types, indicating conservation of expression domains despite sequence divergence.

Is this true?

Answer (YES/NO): NO